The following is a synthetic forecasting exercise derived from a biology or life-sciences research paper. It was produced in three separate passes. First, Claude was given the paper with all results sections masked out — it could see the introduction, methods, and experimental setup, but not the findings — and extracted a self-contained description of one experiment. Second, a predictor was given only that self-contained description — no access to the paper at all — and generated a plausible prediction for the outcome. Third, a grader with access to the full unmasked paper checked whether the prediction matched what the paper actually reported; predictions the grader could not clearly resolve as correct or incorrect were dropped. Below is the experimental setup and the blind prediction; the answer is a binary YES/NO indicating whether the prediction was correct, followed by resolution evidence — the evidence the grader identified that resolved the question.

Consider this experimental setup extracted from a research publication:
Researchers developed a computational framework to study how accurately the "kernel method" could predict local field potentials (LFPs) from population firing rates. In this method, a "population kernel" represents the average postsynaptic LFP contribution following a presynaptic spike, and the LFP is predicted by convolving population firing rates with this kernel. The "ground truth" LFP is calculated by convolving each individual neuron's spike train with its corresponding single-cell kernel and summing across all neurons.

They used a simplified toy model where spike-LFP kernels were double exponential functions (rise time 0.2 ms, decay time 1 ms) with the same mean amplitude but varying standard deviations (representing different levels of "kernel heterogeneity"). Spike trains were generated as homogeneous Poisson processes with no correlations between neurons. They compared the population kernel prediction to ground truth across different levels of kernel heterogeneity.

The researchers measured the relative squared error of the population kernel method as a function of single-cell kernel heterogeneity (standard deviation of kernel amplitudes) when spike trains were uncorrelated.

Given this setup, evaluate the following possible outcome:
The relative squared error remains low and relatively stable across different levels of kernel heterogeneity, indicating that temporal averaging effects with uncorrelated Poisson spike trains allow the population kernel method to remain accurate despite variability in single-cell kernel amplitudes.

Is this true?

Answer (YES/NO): NO